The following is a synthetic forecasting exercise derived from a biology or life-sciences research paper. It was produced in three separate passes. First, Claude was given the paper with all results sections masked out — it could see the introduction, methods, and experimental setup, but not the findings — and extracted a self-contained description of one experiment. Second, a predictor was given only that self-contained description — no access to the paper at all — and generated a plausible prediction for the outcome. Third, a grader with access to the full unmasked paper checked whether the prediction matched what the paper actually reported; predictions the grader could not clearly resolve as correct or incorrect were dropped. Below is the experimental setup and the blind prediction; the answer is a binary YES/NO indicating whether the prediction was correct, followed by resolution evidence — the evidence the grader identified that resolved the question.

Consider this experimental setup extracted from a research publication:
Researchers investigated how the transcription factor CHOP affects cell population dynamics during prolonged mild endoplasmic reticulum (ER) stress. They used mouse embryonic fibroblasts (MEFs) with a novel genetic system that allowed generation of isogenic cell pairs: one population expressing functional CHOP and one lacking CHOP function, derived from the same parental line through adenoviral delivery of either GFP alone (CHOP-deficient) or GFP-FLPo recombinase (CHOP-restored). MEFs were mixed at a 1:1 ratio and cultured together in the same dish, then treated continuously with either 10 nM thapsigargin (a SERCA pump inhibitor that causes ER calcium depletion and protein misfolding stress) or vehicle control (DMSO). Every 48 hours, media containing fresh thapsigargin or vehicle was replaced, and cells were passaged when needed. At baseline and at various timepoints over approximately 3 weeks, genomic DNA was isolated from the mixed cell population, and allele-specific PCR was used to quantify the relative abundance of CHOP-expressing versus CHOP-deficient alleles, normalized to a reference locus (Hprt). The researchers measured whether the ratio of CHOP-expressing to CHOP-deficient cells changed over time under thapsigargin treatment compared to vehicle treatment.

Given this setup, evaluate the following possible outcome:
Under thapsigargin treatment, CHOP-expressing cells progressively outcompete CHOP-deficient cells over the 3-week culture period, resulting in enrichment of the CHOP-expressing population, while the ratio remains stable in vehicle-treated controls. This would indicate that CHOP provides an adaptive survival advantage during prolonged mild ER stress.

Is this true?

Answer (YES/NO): YES